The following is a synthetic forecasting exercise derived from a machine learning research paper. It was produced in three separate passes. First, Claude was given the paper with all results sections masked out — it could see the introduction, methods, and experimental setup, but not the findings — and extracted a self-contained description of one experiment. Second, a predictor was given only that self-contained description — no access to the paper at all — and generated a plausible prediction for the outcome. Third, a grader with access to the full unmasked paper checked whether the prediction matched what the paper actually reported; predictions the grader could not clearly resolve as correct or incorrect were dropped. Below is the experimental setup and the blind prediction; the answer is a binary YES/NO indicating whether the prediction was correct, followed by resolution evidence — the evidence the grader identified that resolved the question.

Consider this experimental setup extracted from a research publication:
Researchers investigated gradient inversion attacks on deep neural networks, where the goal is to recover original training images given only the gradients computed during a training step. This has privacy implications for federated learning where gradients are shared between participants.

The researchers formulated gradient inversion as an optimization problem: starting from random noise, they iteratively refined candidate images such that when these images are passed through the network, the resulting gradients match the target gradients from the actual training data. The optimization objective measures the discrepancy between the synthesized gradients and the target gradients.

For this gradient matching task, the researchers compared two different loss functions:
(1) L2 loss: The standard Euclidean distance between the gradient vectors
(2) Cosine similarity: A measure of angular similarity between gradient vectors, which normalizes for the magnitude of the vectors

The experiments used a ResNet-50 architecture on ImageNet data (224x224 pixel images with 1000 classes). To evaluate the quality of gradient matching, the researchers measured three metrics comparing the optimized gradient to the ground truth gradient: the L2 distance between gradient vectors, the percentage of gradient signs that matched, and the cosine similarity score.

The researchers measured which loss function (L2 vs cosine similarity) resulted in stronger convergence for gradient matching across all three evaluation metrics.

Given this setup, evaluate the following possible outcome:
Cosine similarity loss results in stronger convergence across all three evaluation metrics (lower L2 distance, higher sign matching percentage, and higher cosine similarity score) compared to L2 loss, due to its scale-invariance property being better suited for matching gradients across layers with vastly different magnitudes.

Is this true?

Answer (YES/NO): NO